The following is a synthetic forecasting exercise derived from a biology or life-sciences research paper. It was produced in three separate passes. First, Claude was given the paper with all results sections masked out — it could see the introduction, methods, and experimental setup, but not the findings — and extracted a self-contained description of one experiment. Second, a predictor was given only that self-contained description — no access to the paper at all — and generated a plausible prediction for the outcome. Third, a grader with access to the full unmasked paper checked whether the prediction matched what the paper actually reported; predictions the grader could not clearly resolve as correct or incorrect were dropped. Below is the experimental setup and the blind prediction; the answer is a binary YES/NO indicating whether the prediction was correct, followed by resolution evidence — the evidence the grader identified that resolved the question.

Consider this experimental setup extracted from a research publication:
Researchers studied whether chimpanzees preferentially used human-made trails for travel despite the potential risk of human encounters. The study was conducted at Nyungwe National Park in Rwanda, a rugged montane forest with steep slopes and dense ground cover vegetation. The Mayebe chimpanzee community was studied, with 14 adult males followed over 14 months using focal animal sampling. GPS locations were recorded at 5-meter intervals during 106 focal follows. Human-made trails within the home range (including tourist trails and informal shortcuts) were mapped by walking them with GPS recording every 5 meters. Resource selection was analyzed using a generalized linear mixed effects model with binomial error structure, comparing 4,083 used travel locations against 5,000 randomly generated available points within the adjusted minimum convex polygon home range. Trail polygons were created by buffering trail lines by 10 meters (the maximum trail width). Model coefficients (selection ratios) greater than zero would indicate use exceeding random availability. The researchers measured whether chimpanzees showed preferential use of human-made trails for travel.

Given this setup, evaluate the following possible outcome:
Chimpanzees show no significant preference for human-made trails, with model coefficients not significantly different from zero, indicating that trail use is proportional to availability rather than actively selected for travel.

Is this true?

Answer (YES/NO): NO